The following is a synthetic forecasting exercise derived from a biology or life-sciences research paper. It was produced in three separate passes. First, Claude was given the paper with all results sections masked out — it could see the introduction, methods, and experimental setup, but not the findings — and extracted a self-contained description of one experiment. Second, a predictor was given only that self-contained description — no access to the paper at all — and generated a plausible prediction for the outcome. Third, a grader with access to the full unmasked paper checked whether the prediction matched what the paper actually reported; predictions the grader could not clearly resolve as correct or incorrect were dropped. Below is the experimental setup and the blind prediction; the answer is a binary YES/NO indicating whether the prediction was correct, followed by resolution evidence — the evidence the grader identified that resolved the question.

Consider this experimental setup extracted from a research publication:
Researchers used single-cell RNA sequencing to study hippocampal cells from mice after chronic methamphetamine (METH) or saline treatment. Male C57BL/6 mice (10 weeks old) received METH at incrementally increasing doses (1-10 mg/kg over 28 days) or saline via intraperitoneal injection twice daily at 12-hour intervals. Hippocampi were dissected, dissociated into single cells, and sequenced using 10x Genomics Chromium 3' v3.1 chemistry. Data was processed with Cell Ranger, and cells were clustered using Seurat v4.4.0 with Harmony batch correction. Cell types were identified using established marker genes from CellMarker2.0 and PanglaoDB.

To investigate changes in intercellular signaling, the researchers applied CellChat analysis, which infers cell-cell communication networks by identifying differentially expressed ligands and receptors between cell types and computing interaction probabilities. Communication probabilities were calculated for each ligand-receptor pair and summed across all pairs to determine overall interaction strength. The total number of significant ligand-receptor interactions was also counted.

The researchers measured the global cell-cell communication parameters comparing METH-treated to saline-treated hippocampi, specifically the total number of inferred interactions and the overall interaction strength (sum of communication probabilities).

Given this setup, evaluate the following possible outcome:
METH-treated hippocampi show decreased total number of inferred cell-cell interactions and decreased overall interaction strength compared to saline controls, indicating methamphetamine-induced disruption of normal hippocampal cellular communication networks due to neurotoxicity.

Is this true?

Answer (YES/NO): NO